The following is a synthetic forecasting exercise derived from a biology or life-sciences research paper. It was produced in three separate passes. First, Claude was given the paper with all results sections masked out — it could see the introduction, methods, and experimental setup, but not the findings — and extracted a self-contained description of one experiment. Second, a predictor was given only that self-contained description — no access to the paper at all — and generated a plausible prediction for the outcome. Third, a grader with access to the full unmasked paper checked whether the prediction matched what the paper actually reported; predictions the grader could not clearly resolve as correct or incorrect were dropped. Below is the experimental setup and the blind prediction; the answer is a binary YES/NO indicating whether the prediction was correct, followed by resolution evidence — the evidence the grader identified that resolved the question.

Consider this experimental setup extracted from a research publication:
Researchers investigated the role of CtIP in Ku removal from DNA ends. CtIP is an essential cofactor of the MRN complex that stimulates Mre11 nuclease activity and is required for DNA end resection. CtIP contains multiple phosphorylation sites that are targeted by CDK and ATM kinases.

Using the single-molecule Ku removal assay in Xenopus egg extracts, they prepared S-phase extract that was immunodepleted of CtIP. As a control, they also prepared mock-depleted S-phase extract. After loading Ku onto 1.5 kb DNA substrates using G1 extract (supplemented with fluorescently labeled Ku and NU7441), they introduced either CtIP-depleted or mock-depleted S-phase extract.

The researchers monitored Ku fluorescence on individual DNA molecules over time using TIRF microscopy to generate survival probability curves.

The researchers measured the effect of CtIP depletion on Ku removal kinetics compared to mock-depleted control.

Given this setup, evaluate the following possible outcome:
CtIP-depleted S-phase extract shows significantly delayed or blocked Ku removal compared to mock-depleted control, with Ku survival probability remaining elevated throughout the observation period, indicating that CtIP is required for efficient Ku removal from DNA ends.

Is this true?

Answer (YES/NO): YES